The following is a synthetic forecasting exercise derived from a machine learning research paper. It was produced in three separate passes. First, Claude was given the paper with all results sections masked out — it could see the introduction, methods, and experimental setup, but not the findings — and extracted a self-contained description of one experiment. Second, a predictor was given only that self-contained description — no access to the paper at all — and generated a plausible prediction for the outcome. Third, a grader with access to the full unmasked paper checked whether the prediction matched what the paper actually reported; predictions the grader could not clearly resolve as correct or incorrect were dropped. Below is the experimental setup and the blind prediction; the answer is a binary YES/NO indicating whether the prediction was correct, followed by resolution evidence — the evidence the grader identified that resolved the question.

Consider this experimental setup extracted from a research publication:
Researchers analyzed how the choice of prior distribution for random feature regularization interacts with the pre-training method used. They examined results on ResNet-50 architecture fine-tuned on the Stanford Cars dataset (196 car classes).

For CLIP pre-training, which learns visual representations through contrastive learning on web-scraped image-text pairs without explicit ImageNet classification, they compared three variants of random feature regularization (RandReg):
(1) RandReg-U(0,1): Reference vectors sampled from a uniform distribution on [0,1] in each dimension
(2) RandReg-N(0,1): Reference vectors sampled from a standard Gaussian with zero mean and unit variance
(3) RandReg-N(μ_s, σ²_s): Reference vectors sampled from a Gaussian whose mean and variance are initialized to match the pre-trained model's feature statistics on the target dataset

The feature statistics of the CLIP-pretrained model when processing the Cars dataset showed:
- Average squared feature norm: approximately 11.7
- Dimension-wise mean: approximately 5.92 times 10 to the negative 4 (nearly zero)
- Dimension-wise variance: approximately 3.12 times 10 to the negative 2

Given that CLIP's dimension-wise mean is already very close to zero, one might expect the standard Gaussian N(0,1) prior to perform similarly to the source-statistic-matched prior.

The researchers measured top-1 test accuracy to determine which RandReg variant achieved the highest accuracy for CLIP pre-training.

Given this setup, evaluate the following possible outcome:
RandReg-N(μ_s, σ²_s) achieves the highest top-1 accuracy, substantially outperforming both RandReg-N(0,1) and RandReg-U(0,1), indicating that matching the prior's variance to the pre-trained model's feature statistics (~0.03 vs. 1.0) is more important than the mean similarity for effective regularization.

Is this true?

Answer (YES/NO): NO